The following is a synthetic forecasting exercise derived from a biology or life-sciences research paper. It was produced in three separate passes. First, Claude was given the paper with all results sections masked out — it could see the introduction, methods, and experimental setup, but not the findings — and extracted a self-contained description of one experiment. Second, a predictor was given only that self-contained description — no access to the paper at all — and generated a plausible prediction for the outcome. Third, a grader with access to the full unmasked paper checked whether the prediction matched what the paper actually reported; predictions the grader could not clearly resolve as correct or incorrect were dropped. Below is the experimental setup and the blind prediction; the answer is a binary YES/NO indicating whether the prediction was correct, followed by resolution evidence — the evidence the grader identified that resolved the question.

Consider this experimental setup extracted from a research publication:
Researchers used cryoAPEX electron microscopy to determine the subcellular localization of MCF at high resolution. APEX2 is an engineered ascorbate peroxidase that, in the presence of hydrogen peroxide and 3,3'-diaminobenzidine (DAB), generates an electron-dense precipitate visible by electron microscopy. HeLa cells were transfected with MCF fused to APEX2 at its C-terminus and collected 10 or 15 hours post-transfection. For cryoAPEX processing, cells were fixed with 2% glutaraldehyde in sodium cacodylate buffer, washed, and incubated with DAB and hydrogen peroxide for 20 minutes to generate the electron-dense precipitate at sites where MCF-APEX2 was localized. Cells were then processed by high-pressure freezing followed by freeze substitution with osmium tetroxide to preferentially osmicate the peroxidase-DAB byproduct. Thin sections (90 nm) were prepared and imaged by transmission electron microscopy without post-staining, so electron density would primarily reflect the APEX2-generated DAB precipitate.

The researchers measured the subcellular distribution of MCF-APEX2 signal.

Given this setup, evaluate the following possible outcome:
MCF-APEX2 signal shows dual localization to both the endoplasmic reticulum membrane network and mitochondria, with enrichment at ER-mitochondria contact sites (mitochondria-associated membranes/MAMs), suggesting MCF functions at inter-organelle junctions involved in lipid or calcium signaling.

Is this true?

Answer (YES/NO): NO